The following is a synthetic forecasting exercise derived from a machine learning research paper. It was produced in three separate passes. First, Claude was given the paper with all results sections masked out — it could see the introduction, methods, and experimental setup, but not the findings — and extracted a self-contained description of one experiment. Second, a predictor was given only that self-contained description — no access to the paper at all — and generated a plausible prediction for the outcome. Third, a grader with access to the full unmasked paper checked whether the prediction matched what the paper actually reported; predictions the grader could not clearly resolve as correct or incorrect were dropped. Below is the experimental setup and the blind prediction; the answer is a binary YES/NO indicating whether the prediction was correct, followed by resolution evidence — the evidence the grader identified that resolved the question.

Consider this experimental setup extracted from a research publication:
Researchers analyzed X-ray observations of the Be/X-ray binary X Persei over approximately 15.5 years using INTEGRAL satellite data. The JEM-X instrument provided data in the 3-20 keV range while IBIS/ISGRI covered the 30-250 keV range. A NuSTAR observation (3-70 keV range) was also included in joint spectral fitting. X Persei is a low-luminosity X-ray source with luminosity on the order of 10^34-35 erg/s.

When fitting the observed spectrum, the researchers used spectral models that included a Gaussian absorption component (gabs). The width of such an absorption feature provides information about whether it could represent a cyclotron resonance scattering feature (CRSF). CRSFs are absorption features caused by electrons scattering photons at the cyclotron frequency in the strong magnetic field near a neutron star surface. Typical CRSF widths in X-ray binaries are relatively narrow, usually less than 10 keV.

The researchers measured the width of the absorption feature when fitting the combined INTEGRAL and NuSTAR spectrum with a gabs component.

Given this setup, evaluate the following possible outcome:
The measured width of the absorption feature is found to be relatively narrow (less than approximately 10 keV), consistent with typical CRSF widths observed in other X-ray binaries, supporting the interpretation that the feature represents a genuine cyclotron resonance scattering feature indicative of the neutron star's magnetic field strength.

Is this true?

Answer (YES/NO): NO